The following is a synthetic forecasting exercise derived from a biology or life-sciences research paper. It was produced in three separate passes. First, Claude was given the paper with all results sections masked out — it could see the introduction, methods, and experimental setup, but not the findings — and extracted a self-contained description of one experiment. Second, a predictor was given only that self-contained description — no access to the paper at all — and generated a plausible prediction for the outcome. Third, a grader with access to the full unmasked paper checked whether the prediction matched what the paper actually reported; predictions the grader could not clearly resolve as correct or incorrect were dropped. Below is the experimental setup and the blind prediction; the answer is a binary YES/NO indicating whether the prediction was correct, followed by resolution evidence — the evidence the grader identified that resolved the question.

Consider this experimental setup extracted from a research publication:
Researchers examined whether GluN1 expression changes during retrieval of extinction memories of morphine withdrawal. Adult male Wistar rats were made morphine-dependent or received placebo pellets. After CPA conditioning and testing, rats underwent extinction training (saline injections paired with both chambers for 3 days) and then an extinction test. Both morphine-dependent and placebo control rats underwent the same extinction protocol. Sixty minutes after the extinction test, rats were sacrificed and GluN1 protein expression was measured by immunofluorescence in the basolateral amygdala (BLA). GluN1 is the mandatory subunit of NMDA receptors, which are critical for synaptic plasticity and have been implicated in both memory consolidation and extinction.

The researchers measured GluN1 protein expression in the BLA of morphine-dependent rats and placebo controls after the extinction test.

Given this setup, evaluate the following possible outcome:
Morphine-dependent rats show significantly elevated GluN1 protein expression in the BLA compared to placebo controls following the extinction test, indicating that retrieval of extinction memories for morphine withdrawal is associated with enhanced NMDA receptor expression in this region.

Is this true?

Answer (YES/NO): NO